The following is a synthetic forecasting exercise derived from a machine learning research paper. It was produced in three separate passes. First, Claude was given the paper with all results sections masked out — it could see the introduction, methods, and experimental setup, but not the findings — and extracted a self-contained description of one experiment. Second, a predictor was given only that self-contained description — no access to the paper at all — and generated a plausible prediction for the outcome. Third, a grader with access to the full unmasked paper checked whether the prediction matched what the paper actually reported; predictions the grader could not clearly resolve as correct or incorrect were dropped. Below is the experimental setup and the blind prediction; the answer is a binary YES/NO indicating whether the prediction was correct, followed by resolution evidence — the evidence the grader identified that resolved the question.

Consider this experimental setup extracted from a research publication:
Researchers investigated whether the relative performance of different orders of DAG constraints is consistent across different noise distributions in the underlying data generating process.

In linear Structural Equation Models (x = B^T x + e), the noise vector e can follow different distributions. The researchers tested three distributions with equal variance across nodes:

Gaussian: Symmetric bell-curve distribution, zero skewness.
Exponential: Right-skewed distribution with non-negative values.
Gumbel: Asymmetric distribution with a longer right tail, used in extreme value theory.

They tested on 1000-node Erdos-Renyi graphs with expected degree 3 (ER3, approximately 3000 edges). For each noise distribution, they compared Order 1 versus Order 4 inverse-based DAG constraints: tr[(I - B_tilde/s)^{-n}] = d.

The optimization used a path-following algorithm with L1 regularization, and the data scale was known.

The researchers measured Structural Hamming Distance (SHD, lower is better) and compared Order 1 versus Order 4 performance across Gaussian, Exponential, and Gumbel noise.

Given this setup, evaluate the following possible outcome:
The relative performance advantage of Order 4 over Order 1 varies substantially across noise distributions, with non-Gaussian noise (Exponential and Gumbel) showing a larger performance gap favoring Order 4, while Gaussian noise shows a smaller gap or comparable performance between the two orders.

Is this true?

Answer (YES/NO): NO